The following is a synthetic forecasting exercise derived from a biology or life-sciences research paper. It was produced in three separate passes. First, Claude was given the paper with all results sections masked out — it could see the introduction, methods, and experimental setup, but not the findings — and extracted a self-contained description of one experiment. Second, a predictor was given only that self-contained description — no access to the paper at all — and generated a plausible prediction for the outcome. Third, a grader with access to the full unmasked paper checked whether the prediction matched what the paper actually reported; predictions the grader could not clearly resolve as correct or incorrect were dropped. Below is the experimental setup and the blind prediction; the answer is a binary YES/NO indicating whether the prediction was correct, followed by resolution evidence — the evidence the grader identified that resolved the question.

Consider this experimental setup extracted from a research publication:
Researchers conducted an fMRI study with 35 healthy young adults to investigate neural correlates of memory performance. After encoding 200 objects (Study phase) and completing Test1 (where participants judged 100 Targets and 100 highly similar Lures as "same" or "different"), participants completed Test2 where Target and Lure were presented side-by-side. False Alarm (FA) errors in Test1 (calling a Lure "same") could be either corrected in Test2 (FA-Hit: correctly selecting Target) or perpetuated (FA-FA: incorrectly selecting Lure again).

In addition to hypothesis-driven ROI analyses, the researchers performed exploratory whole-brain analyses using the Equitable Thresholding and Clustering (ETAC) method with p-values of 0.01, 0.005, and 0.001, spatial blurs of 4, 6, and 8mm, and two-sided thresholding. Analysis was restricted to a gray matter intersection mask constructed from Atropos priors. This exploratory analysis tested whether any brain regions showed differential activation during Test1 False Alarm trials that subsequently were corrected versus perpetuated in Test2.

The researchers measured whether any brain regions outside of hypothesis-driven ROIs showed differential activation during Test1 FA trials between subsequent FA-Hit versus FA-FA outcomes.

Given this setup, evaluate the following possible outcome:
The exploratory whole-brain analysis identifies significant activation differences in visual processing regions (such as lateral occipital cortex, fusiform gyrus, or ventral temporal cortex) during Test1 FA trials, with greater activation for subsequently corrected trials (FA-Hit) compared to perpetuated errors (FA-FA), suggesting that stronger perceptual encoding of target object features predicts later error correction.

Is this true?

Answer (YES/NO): NO